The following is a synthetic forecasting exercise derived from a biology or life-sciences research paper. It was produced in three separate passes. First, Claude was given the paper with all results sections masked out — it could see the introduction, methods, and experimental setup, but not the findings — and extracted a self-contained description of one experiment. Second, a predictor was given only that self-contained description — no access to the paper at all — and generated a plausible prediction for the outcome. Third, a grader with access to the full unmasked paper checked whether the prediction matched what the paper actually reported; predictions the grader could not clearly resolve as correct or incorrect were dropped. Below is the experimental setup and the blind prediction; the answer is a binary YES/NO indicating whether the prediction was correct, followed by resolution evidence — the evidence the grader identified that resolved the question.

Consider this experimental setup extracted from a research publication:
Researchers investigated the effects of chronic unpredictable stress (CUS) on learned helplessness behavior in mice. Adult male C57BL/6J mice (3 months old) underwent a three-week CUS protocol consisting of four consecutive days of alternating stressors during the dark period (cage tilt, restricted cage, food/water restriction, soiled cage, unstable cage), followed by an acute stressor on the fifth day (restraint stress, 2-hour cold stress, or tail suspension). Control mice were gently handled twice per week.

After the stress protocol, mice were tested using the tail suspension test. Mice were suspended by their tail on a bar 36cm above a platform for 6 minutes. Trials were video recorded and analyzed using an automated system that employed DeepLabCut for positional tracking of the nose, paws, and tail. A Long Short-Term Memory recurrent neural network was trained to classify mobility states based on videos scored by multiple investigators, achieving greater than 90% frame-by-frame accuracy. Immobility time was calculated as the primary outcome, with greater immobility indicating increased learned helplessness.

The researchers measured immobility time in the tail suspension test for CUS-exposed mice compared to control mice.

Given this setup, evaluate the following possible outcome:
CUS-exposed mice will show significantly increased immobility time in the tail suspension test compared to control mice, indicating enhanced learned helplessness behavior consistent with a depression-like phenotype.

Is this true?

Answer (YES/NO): YES